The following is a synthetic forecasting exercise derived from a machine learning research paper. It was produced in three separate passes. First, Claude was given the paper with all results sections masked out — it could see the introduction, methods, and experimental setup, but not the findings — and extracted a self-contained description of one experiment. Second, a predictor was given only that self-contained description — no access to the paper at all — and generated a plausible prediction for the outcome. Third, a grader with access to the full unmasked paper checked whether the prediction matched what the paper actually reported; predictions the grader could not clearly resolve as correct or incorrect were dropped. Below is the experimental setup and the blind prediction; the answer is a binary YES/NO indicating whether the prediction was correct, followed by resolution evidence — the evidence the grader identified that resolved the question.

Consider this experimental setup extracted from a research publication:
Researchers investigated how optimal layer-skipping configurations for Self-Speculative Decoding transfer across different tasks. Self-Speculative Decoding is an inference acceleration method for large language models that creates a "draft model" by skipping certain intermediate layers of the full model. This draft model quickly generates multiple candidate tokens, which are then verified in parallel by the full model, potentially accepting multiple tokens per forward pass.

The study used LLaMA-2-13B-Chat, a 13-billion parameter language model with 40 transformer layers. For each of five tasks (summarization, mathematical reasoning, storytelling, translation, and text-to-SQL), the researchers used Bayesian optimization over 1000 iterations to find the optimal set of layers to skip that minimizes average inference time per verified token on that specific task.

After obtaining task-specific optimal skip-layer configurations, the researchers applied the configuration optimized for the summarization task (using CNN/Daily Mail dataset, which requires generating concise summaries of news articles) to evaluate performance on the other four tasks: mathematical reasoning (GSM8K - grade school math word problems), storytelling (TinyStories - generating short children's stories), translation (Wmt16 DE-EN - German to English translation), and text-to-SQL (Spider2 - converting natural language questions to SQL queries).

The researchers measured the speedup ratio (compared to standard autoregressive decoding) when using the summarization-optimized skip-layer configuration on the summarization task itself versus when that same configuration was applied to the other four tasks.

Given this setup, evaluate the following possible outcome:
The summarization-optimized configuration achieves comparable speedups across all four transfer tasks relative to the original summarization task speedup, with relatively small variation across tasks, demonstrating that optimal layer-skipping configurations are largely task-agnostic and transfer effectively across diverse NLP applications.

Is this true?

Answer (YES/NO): NO